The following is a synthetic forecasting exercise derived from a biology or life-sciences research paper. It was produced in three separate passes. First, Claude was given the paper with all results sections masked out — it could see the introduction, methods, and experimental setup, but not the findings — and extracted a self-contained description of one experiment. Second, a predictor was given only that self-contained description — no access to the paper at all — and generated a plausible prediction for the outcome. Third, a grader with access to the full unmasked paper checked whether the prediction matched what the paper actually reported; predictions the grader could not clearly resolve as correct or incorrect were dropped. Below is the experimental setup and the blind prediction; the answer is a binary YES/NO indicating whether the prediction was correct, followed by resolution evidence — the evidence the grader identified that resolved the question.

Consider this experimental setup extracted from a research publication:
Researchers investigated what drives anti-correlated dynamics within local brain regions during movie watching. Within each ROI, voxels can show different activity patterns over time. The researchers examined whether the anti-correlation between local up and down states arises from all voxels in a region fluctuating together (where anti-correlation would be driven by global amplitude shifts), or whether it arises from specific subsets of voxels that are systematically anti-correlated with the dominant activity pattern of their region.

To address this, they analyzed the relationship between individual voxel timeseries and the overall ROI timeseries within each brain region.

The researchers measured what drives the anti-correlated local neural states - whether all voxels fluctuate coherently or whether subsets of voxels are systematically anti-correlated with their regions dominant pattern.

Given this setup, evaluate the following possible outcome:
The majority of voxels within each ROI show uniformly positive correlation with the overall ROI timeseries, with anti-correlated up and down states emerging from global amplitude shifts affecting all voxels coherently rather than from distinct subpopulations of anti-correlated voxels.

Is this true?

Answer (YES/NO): NO